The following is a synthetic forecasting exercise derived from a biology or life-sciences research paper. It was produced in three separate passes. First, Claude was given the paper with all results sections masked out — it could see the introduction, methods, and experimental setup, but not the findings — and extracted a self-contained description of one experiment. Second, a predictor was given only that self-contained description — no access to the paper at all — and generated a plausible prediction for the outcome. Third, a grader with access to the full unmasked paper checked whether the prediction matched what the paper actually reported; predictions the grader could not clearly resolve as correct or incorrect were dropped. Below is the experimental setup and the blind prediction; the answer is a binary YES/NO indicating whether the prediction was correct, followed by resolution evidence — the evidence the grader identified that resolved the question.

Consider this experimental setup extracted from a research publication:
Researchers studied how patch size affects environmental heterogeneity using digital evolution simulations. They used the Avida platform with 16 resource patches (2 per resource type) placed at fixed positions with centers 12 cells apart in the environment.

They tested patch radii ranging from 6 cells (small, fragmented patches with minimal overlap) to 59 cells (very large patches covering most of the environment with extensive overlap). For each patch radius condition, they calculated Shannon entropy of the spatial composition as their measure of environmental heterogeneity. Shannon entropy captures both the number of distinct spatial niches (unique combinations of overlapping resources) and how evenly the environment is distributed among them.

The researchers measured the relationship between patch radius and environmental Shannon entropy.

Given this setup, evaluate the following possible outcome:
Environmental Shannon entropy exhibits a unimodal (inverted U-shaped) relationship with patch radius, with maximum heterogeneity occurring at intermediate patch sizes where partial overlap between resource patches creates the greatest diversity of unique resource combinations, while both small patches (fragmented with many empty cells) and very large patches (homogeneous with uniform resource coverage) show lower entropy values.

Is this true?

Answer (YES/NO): YES